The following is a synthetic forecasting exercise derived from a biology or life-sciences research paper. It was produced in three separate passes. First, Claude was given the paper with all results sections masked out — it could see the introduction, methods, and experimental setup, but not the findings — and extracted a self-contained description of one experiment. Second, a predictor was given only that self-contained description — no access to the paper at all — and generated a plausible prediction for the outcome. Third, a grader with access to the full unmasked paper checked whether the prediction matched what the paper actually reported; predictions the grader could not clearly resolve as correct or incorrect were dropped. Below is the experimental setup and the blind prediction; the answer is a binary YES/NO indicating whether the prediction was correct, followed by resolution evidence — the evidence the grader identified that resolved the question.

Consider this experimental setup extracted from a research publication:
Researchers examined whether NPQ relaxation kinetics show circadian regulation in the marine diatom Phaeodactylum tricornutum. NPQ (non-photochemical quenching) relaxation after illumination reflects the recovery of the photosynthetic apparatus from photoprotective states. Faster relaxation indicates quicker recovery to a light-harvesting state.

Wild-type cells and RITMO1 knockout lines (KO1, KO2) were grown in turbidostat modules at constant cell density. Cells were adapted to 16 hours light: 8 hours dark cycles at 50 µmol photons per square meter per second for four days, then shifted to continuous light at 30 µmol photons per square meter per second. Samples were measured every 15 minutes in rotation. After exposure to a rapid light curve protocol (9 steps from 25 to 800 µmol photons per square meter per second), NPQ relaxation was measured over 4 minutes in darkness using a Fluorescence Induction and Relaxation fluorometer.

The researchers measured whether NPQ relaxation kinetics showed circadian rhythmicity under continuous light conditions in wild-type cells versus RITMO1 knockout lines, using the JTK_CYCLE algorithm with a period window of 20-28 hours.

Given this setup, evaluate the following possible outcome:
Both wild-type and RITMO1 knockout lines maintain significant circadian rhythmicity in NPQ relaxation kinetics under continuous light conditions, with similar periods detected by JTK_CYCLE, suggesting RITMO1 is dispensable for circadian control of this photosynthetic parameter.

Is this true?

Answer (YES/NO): NO